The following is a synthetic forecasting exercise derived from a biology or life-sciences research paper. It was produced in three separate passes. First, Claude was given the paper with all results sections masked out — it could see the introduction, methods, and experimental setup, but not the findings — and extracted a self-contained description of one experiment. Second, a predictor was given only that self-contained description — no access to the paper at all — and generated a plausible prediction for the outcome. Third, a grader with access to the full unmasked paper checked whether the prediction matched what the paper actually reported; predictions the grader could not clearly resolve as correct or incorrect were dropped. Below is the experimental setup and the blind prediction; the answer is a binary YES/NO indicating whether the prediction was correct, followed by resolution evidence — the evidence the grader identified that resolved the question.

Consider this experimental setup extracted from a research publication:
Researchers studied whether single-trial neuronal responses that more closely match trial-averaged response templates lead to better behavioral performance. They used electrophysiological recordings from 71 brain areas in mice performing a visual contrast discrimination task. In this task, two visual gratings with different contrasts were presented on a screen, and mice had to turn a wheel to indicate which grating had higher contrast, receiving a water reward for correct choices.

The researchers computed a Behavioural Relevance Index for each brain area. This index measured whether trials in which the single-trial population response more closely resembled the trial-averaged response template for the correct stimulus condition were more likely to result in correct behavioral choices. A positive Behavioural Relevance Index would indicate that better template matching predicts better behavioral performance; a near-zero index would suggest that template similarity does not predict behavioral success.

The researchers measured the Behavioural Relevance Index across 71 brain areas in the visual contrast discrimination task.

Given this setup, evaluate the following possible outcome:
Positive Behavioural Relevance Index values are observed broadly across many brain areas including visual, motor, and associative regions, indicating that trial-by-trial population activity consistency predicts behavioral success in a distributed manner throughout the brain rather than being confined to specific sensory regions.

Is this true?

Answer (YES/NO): NO